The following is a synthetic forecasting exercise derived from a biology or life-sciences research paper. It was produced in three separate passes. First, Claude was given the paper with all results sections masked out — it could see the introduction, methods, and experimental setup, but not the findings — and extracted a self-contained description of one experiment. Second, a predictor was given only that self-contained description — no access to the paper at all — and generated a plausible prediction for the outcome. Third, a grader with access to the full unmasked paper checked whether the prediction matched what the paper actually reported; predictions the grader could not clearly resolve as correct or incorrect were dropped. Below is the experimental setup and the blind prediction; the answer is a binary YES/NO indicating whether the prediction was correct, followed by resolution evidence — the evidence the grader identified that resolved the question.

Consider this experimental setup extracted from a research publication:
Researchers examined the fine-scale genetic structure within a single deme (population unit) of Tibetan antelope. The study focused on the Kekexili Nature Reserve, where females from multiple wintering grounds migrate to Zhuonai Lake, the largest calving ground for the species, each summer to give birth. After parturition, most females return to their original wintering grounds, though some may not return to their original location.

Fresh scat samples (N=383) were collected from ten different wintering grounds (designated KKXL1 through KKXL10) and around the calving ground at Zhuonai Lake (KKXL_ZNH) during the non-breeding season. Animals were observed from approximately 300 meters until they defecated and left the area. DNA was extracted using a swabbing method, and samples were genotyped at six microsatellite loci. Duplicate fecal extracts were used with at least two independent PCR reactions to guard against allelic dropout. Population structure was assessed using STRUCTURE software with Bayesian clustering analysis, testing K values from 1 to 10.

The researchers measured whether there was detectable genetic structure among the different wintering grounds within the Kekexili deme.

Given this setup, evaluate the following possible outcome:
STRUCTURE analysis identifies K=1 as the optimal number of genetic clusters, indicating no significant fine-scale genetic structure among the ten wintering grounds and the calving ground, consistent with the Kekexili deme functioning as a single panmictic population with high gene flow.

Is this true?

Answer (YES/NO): YES